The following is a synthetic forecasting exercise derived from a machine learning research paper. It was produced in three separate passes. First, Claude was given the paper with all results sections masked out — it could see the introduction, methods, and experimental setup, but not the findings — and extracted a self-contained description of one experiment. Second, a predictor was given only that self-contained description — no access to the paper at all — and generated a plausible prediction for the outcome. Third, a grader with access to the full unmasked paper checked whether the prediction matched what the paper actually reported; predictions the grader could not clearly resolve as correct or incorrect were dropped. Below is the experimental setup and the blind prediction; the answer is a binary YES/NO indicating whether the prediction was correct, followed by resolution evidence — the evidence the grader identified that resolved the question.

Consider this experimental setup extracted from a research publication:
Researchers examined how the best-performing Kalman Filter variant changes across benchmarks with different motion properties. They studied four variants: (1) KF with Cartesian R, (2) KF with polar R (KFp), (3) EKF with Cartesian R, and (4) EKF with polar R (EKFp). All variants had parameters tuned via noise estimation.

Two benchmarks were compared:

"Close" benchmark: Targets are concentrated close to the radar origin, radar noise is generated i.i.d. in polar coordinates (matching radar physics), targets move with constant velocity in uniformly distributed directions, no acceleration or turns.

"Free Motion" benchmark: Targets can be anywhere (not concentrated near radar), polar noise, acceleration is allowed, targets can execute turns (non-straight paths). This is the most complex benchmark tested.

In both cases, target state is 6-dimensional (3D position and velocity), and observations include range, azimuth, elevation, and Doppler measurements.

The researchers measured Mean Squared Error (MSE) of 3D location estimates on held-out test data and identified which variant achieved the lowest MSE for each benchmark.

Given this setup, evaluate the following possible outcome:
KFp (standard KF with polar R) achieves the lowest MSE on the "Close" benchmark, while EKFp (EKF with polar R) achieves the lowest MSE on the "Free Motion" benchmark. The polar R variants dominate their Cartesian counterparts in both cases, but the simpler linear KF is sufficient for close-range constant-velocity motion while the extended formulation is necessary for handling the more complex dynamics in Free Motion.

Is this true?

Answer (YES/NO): NO